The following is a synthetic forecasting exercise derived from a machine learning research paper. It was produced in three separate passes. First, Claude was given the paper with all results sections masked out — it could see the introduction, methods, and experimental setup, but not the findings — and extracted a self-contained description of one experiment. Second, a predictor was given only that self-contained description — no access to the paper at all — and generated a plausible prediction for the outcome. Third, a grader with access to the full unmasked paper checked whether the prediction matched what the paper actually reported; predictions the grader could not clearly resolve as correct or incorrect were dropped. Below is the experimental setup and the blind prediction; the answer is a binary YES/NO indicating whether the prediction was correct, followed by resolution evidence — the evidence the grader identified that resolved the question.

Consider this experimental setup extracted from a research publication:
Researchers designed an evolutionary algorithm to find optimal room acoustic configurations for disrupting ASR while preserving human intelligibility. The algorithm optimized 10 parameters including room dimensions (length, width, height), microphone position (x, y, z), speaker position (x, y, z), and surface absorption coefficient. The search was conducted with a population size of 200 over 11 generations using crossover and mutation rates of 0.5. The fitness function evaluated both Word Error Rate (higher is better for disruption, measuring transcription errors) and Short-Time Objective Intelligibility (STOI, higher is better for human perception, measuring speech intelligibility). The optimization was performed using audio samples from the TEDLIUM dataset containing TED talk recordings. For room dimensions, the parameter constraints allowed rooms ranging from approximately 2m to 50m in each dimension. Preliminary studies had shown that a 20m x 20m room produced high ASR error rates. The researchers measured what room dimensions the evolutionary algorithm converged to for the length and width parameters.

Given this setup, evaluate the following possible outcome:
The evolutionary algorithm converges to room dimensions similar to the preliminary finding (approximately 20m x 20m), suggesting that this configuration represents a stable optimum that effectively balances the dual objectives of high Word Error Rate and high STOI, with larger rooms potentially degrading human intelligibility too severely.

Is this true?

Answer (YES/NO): NO